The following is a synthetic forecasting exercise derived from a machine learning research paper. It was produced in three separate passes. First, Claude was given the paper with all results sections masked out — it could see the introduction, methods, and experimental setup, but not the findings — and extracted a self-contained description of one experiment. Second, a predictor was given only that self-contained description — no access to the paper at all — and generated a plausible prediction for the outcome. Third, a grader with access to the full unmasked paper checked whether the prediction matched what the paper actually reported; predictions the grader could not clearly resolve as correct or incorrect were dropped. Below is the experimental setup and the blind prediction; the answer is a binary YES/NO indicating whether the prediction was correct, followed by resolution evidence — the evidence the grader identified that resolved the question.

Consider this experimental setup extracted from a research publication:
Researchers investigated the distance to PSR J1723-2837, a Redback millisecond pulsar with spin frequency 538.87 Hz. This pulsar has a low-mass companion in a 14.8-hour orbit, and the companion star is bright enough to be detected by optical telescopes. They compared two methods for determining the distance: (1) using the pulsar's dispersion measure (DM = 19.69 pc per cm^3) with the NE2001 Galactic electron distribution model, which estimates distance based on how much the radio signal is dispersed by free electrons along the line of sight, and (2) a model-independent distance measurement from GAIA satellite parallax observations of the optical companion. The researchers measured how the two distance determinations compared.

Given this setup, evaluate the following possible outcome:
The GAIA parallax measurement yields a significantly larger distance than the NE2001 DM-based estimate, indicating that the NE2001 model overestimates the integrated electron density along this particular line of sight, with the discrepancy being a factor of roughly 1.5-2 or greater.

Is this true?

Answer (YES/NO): NO